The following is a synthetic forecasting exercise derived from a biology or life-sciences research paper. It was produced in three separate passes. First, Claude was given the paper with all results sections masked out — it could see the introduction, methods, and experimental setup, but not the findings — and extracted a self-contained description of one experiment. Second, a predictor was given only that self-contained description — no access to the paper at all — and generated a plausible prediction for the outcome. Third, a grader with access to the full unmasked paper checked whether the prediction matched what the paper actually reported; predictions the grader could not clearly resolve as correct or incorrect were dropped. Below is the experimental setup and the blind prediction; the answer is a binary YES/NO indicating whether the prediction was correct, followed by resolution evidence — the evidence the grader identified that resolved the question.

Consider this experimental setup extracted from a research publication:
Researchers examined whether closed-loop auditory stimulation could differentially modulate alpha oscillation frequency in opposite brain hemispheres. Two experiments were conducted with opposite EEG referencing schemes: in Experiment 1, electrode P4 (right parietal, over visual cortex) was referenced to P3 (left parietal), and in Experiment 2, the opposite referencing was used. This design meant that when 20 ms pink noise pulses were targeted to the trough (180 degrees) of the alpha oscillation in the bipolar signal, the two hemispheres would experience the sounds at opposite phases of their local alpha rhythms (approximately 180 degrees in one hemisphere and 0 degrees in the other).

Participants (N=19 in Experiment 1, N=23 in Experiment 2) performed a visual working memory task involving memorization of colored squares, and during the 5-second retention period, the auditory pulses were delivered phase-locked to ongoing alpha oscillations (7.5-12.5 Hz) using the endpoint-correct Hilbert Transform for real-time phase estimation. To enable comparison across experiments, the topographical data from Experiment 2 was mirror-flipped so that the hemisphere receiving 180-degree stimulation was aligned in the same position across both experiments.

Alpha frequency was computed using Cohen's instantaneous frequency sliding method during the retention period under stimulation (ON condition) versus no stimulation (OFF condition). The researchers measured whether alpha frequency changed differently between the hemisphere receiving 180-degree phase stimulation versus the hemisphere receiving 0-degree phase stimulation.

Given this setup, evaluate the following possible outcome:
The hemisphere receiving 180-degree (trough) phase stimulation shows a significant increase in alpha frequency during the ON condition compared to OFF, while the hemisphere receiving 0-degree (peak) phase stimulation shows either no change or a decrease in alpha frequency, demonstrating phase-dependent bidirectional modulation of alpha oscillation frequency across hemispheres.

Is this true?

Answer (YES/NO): NO